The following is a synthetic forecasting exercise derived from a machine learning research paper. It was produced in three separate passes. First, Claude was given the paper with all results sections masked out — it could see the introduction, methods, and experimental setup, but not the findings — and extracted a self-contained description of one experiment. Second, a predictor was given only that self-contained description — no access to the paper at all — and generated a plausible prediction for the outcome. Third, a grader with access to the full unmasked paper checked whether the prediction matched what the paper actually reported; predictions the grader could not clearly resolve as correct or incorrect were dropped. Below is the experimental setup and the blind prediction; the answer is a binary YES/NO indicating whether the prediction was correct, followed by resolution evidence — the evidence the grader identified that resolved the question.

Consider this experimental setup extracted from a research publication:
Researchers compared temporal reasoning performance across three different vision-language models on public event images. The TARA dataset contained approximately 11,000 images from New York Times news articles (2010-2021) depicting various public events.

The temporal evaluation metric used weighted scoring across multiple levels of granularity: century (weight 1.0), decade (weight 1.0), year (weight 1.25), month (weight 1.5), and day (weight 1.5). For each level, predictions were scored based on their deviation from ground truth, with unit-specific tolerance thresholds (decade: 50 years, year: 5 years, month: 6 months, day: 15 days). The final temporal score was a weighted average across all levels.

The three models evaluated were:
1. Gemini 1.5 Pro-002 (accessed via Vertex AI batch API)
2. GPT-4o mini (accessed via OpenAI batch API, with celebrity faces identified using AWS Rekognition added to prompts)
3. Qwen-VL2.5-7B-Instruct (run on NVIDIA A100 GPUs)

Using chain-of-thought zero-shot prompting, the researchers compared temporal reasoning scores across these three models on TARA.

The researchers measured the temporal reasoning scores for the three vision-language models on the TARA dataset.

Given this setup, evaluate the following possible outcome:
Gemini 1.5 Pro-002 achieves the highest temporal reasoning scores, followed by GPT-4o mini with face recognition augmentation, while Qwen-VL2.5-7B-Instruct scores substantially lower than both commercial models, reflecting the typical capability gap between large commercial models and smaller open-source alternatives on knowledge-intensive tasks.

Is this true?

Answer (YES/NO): YES